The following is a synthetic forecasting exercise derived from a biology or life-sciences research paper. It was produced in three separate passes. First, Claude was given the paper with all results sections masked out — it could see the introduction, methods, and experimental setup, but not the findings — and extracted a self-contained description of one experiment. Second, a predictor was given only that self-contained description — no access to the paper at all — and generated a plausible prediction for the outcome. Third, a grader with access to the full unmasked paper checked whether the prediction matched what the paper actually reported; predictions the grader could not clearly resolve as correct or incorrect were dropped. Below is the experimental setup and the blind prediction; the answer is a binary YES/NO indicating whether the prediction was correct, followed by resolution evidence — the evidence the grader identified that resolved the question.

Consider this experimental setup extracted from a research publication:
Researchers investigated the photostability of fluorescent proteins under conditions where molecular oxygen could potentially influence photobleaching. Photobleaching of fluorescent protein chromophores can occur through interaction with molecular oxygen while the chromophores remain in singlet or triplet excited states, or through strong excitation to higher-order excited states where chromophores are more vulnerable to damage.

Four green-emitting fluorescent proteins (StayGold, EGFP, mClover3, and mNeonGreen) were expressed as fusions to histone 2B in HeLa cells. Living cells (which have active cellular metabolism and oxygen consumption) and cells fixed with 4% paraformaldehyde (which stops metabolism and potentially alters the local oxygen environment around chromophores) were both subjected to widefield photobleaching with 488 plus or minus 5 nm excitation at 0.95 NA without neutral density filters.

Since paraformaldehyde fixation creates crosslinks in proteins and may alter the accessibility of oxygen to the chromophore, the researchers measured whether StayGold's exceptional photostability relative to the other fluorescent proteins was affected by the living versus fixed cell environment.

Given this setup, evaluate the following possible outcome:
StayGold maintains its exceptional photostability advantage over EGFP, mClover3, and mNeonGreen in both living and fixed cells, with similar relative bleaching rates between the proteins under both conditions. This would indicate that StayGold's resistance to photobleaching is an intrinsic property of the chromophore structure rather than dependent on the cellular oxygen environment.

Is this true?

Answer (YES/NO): NO